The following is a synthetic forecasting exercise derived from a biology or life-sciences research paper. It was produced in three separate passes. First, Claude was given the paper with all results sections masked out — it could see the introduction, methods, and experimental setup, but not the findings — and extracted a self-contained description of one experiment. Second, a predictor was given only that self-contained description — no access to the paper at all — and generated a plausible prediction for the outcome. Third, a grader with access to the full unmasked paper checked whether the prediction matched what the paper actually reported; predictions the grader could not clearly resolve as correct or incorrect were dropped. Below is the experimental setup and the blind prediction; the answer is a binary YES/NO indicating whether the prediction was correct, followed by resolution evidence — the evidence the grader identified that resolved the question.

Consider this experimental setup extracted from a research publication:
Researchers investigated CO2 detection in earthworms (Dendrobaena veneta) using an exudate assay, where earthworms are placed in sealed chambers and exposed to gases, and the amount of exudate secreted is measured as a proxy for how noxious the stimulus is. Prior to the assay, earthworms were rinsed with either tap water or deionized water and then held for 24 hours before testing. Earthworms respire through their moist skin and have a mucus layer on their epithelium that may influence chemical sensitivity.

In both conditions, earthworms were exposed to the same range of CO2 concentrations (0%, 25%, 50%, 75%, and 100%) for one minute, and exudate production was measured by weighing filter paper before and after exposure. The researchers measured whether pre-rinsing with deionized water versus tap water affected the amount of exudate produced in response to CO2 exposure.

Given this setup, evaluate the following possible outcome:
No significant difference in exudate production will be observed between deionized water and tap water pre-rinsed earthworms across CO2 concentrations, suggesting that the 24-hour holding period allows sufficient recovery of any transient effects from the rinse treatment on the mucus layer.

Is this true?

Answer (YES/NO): NO